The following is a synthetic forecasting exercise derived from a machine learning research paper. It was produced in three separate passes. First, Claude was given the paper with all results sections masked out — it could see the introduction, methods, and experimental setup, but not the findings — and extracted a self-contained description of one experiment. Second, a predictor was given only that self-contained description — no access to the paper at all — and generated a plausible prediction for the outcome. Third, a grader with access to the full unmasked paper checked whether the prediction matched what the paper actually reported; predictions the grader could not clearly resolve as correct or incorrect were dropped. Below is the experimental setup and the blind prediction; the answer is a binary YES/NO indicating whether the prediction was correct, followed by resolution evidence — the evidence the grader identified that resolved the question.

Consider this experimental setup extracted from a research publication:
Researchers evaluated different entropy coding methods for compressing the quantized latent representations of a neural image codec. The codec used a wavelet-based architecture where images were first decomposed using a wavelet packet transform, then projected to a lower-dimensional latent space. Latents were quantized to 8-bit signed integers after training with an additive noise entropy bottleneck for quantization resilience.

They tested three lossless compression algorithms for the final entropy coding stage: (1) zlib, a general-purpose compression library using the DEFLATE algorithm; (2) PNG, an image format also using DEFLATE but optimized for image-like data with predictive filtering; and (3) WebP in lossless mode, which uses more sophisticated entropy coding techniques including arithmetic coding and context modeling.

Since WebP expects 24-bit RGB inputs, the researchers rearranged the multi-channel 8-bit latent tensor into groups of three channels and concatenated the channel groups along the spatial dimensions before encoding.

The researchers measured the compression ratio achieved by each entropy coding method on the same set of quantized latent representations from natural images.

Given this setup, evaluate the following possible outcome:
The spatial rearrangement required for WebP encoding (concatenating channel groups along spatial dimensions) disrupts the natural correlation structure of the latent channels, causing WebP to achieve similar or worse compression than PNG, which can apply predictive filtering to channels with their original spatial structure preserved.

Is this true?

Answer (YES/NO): NO